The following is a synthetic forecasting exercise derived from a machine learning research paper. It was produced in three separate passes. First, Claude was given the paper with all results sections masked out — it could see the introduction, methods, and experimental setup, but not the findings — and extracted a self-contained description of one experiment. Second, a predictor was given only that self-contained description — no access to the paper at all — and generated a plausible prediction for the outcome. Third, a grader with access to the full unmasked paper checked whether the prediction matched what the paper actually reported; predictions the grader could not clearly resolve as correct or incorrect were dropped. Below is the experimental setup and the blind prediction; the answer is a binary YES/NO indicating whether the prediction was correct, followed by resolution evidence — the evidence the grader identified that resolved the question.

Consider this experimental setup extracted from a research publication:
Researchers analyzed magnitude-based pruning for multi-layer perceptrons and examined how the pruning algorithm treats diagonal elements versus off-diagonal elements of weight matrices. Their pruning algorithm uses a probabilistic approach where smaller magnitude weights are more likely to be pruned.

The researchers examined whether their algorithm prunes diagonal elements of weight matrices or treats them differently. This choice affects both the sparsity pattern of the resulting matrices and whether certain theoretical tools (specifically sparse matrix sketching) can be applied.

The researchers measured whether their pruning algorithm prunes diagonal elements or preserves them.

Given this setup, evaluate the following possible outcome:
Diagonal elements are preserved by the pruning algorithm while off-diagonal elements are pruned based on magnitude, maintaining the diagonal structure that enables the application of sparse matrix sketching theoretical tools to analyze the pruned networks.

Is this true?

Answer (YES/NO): YES